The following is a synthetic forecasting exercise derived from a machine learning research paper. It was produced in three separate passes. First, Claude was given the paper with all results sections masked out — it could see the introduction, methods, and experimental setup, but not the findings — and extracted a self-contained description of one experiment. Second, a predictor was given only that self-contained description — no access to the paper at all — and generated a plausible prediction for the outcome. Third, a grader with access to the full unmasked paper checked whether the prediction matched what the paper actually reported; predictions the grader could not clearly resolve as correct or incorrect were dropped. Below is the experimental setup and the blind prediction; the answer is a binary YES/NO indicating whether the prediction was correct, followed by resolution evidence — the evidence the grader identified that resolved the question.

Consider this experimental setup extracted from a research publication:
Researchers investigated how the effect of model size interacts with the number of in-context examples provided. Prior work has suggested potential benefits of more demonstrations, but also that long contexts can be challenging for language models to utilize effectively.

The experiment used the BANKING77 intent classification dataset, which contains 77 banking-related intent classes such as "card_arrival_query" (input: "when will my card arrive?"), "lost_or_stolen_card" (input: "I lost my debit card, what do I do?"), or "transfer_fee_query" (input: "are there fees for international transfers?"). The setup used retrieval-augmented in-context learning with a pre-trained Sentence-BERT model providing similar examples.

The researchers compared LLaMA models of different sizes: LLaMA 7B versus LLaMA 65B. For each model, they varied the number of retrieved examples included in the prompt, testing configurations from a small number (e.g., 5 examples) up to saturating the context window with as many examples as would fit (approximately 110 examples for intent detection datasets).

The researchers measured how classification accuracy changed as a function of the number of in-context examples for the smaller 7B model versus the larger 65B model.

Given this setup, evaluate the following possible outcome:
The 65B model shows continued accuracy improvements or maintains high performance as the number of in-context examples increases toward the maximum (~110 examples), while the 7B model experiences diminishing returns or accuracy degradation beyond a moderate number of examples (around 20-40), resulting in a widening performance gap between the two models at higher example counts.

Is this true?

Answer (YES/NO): YES